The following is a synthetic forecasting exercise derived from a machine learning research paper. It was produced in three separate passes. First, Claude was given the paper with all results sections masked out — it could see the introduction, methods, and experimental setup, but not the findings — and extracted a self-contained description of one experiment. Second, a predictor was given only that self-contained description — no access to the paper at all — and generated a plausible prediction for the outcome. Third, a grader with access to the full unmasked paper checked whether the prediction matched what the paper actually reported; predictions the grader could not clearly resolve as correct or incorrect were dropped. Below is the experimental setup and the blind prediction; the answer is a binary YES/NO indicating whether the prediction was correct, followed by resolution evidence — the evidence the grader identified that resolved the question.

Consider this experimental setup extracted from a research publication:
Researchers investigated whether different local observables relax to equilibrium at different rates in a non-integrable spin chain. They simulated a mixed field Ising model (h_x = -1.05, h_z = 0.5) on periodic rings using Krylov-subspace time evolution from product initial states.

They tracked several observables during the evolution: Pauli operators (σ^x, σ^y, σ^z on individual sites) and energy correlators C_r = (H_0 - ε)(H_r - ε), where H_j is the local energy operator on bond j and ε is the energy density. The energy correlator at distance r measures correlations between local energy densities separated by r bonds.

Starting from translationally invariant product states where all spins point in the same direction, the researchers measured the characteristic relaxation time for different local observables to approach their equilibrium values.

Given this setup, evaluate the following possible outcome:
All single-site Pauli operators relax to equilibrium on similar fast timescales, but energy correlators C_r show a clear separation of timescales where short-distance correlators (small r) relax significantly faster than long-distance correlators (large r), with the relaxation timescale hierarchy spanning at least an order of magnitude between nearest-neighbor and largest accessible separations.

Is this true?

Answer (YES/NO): NO